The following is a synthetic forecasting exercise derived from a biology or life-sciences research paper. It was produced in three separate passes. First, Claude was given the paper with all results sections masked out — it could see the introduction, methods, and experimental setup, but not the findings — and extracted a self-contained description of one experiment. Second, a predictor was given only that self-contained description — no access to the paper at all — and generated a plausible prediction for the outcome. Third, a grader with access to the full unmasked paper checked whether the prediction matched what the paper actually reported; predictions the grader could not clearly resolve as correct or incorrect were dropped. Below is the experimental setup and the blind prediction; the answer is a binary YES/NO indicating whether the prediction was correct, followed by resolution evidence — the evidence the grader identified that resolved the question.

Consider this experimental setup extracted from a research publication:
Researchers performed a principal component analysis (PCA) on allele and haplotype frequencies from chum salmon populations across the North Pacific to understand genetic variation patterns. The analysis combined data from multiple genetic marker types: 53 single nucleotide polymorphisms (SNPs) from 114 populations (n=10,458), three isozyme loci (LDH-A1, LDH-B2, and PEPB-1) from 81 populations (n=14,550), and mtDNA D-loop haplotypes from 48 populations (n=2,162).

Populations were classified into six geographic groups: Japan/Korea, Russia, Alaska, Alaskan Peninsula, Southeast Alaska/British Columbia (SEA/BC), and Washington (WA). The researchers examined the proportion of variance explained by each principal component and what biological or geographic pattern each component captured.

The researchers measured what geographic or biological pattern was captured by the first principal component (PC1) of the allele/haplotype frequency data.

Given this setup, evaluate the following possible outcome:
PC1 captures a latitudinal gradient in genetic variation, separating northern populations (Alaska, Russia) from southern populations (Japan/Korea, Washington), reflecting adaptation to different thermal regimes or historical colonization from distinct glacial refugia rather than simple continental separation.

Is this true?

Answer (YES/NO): NO